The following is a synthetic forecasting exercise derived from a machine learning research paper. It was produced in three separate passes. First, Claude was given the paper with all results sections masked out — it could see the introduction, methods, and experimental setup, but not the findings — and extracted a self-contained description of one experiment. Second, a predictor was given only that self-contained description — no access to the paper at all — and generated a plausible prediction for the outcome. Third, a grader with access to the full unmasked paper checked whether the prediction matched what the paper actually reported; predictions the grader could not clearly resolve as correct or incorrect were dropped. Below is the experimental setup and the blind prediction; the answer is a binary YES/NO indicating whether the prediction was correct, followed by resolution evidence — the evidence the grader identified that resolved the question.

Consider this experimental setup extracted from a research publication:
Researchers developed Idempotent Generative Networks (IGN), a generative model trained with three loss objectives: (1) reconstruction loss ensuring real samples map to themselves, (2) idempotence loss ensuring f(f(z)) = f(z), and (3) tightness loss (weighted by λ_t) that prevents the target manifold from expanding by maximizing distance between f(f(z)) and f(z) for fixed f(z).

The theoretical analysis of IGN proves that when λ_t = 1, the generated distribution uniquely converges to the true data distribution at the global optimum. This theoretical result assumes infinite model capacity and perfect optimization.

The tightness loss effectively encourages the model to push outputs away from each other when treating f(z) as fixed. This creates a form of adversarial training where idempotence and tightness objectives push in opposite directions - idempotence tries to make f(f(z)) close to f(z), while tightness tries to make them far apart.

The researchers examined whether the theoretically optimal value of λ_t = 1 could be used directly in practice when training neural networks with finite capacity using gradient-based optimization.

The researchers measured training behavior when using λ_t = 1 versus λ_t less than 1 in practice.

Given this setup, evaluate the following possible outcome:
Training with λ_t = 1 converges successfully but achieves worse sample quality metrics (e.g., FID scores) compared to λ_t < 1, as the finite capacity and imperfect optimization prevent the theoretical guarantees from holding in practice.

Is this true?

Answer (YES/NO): NO